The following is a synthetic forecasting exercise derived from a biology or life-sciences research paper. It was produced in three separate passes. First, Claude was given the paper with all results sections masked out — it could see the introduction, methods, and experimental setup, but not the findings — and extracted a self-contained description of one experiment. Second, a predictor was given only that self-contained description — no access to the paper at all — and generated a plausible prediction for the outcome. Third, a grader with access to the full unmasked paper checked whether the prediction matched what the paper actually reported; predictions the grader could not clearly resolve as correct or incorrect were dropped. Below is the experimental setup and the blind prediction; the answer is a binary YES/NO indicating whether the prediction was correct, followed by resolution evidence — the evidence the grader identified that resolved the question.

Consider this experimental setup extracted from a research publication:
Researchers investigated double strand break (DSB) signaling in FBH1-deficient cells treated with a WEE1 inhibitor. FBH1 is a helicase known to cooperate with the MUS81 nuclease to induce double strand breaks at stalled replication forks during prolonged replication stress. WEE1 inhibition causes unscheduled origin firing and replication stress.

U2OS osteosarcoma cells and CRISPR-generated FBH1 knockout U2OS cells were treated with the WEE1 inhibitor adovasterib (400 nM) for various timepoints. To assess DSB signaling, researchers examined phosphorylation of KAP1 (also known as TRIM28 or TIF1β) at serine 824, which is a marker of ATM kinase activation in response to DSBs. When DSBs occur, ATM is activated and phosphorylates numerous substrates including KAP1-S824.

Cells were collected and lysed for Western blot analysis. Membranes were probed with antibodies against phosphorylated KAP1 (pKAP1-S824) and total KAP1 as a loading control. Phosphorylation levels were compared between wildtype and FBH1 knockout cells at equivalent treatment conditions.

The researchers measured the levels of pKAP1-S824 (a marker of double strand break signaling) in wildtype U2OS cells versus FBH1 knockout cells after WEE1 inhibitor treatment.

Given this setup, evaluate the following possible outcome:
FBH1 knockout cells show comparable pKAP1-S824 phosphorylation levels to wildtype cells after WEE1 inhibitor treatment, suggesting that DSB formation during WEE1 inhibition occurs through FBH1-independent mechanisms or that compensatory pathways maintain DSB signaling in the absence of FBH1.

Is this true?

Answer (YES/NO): NO